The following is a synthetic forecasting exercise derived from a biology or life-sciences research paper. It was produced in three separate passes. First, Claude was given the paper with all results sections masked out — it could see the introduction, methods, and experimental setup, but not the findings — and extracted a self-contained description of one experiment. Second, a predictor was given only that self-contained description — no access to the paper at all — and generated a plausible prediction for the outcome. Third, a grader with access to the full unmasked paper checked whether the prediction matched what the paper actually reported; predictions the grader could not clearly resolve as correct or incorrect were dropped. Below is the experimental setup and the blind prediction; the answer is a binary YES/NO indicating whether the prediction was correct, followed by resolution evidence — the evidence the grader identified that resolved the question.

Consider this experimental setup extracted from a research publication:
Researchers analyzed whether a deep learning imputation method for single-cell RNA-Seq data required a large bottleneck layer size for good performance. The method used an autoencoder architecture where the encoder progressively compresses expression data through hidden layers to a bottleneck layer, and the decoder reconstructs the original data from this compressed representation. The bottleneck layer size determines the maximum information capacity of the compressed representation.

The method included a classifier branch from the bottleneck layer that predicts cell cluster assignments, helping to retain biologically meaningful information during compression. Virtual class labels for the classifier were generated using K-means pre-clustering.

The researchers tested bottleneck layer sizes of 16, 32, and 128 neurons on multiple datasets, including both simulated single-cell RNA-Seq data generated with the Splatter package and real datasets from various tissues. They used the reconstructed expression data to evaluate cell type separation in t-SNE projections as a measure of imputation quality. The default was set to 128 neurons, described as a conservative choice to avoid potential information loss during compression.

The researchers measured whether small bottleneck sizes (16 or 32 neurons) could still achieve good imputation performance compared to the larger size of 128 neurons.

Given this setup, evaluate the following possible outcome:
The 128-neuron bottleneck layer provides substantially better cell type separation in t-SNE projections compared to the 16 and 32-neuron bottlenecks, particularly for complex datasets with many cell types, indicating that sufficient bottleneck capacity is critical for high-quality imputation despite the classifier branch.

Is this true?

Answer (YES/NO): NO